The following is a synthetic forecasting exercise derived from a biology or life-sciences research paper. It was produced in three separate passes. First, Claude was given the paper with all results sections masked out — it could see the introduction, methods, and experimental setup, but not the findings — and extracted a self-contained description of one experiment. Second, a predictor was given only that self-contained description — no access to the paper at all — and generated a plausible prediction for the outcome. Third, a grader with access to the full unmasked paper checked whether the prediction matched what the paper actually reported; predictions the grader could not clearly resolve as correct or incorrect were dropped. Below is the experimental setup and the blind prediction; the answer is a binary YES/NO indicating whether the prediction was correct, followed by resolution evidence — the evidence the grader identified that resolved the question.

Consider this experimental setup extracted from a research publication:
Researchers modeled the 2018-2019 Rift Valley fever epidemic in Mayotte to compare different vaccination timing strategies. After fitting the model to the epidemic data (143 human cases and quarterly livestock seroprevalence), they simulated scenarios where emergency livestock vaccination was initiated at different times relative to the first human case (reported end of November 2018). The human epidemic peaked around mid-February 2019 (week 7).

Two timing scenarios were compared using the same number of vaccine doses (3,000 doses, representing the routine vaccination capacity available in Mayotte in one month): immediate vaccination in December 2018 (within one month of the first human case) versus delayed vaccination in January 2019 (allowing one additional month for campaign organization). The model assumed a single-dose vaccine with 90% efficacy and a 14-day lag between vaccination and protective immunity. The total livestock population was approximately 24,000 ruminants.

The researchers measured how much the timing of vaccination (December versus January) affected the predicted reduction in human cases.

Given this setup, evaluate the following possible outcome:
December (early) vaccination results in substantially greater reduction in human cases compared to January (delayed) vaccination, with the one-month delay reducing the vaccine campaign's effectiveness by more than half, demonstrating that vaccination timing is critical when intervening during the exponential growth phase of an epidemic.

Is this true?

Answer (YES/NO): NO